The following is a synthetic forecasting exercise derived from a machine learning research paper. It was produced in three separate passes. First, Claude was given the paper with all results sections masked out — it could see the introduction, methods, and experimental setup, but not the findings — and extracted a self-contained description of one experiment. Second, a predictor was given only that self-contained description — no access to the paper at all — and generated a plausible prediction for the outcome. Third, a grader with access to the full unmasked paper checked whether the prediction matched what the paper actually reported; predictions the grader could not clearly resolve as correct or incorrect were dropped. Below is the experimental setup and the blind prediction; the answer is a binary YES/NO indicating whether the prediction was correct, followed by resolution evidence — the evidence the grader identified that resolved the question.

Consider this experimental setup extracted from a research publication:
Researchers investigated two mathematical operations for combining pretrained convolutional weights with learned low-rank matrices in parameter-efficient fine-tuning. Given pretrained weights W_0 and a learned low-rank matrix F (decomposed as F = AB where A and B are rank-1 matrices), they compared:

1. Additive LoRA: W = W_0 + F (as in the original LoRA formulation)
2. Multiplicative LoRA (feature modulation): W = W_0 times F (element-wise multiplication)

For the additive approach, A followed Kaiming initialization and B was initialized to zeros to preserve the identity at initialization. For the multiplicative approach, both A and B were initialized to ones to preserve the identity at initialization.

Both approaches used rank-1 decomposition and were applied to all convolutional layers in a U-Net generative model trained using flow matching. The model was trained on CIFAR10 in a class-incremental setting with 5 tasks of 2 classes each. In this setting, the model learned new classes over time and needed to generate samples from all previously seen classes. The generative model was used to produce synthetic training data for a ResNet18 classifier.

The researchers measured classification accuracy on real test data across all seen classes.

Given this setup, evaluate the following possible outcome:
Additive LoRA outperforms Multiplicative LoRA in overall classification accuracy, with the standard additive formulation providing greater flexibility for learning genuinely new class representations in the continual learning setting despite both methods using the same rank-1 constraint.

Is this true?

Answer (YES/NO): NO